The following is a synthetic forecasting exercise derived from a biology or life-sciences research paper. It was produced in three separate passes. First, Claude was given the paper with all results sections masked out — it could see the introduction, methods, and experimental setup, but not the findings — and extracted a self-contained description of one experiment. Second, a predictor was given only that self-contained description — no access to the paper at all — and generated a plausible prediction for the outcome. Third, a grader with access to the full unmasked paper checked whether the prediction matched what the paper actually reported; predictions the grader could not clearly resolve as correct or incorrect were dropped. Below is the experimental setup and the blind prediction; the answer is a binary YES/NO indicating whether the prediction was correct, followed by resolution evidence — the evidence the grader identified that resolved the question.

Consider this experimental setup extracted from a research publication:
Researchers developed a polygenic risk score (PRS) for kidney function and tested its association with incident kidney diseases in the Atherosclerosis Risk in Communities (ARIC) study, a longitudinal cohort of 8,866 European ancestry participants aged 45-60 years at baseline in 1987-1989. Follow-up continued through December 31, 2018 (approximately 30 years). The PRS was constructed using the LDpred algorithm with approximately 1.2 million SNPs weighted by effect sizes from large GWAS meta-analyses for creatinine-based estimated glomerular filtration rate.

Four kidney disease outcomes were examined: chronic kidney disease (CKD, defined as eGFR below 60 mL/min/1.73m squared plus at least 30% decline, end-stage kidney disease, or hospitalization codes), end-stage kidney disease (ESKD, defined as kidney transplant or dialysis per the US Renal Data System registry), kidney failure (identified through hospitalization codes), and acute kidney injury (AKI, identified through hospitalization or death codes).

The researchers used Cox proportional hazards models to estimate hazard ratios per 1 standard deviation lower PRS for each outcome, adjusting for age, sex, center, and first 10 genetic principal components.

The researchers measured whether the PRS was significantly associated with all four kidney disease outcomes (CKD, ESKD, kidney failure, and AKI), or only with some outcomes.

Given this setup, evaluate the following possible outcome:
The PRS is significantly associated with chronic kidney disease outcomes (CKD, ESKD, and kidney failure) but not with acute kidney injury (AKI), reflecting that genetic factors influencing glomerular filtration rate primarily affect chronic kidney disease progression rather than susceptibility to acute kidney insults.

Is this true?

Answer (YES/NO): NO